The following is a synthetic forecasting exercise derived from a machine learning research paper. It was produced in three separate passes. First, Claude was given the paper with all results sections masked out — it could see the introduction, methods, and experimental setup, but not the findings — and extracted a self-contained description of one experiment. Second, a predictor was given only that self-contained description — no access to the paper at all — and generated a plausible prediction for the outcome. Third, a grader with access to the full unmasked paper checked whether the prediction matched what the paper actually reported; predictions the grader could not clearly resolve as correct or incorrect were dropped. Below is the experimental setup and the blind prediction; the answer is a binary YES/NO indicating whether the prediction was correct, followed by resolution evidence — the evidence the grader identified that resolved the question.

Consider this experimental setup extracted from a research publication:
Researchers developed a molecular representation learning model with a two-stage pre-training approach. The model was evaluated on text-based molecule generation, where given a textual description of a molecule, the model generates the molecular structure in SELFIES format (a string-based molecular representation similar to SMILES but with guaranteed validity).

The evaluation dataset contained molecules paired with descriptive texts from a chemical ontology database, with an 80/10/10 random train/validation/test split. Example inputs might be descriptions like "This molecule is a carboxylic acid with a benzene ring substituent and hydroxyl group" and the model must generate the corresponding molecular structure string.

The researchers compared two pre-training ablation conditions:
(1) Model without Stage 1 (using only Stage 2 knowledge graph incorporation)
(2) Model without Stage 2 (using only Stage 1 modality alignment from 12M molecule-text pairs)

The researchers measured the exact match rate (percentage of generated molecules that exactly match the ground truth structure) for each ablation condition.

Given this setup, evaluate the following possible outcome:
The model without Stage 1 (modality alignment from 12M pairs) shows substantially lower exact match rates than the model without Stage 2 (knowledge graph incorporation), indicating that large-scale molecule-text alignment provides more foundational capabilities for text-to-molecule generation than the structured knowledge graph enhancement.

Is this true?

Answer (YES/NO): NO